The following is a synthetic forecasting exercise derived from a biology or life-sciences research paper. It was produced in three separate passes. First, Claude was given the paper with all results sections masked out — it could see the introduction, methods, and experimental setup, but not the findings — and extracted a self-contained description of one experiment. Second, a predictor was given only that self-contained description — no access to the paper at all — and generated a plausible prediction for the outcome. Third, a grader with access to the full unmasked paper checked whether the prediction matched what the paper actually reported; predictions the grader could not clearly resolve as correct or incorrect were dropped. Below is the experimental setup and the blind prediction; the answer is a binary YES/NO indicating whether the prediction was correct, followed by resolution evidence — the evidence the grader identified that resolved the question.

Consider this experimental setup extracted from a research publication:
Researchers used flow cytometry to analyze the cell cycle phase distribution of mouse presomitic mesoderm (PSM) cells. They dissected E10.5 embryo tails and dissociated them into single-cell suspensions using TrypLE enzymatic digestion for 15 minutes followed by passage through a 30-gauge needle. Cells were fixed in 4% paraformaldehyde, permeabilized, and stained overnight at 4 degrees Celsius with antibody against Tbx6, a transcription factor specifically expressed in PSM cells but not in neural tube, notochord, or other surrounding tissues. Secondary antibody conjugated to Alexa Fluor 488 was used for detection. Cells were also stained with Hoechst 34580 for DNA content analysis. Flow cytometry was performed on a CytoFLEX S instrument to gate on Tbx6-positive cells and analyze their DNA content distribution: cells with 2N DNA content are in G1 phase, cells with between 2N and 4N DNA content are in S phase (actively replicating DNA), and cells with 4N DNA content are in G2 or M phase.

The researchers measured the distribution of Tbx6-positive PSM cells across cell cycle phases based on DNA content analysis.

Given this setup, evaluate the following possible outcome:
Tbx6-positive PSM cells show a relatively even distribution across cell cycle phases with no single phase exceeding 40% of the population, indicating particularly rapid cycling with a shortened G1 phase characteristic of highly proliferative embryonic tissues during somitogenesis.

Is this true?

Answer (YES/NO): NO